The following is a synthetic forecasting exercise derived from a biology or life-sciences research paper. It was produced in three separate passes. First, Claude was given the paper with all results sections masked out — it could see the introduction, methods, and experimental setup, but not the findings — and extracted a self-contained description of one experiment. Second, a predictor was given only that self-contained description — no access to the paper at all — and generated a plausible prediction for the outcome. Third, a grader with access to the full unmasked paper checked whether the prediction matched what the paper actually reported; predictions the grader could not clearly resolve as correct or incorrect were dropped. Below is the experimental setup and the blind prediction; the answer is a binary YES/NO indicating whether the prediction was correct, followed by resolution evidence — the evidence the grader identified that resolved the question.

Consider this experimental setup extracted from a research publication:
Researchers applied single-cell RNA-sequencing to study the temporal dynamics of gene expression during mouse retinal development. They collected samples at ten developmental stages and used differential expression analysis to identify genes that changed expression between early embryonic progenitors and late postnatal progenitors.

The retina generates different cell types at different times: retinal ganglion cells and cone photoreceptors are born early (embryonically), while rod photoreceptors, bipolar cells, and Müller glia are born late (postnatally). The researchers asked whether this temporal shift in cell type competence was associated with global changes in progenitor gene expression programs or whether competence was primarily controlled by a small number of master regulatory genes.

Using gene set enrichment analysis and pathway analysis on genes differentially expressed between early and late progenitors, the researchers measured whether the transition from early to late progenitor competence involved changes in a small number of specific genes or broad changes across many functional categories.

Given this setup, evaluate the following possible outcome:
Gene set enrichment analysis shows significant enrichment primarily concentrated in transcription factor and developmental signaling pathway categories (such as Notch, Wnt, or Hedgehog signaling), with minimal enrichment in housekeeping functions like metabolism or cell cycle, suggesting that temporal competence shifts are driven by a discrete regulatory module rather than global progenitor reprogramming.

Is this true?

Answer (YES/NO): NO